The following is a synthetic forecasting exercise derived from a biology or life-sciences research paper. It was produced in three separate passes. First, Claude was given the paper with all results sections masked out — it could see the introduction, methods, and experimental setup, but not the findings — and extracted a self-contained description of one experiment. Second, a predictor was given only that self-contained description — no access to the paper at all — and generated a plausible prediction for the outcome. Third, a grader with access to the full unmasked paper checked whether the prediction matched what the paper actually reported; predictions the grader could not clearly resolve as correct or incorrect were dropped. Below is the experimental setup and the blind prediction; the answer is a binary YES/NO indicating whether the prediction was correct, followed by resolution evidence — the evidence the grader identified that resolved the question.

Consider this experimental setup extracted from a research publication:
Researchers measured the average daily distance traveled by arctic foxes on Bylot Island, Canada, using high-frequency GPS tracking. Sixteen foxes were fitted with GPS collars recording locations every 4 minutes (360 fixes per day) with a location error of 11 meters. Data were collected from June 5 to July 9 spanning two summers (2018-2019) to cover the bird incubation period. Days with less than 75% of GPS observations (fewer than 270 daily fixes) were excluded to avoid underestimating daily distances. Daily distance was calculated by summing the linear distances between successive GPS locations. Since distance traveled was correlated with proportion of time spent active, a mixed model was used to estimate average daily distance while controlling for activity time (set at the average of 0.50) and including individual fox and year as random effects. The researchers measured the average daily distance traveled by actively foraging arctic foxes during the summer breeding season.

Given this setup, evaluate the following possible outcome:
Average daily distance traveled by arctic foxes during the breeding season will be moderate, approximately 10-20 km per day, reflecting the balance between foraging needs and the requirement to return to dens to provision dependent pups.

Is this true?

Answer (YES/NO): NO